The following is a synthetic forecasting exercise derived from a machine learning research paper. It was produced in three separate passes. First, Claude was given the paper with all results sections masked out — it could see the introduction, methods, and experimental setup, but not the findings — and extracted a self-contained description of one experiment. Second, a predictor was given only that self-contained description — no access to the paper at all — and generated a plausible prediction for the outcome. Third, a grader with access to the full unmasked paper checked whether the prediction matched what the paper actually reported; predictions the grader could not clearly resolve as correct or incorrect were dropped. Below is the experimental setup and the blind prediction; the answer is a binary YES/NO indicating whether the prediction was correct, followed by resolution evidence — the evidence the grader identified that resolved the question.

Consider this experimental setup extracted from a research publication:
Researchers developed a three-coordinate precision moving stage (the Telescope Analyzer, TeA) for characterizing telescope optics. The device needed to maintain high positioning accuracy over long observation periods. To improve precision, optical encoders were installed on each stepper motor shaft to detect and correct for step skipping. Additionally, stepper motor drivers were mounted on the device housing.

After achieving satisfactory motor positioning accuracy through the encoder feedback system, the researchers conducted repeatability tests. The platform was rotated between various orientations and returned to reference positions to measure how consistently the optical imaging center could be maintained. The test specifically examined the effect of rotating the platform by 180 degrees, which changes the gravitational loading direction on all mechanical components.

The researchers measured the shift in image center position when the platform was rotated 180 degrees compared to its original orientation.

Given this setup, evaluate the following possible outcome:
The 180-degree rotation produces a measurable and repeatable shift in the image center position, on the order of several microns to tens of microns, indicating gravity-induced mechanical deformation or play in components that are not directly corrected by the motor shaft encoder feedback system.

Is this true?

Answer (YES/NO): YES